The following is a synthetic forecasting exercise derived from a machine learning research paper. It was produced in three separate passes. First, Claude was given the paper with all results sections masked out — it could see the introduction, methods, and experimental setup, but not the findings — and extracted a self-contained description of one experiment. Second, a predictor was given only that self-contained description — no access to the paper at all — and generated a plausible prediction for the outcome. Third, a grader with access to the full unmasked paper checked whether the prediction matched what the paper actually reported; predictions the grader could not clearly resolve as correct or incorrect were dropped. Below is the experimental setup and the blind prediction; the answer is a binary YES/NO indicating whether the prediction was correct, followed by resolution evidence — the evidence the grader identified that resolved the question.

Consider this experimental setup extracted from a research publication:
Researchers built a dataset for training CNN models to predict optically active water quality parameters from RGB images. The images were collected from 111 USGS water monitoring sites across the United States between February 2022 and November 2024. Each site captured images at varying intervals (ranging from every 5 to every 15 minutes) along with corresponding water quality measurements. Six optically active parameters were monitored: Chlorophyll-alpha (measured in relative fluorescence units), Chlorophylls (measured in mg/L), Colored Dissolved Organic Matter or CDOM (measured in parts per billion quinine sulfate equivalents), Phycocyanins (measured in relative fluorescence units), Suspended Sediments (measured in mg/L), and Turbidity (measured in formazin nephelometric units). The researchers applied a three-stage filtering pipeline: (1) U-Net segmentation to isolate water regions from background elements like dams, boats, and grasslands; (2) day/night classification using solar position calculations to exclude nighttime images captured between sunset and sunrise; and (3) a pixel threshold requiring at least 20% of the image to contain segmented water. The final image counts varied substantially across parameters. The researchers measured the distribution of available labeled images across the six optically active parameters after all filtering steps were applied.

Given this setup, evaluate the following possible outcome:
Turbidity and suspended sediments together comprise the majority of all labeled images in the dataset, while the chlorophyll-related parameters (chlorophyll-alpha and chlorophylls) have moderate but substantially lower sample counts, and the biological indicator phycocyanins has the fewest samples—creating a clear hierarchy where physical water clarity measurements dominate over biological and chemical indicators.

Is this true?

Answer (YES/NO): NO